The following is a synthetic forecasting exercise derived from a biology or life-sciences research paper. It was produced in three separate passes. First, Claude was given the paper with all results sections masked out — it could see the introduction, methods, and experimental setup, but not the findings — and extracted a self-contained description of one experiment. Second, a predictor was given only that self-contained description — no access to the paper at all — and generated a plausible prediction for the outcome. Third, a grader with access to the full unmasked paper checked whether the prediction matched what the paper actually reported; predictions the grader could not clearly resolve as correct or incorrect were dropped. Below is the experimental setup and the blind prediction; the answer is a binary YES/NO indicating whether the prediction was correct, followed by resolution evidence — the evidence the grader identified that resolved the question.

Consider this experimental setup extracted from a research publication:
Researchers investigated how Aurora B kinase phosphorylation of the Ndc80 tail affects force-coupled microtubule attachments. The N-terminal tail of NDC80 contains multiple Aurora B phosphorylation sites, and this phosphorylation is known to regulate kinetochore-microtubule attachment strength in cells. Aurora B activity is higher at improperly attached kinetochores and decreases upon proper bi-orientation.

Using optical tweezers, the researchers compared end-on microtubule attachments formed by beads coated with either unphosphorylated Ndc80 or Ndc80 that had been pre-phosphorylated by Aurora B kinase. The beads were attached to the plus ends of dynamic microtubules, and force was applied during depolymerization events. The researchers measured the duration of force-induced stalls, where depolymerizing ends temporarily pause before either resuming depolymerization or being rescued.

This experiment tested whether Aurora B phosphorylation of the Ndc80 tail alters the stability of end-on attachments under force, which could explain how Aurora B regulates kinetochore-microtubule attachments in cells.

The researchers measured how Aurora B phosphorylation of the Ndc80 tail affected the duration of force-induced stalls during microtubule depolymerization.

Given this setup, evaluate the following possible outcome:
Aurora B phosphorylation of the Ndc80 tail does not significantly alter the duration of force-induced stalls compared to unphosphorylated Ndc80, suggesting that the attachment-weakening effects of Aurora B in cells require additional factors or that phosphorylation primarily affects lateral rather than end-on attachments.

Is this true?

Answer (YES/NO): NO